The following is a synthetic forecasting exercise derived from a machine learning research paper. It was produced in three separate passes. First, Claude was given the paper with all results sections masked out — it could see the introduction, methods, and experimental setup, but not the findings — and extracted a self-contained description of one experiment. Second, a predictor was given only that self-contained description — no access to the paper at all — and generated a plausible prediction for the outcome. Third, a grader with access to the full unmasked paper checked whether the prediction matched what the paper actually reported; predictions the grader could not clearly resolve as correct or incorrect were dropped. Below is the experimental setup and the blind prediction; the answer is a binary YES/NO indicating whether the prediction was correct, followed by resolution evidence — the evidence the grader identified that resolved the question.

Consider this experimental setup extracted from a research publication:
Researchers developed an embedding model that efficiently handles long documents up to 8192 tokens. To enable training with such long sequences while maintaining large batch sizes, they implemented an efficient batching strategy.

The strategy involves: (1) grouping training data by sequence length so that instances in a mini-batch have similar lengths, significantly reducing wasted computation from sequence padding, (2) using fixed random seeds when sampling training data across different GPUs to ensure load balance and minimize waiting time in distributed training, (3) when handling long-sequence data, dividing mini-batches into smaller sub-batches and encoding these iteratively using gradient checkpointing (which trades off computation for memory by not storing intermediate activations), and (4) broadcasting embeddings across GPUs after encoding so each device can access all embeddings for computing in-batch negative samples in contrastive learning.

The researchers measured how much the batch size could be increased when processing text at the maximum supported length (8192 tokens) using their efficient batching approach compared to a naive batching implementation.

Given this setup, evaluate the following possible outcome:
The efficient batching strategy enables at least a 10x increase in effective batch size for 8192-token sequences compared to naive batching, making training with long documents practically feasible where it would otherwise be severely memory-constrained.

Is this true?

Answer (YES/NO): YES